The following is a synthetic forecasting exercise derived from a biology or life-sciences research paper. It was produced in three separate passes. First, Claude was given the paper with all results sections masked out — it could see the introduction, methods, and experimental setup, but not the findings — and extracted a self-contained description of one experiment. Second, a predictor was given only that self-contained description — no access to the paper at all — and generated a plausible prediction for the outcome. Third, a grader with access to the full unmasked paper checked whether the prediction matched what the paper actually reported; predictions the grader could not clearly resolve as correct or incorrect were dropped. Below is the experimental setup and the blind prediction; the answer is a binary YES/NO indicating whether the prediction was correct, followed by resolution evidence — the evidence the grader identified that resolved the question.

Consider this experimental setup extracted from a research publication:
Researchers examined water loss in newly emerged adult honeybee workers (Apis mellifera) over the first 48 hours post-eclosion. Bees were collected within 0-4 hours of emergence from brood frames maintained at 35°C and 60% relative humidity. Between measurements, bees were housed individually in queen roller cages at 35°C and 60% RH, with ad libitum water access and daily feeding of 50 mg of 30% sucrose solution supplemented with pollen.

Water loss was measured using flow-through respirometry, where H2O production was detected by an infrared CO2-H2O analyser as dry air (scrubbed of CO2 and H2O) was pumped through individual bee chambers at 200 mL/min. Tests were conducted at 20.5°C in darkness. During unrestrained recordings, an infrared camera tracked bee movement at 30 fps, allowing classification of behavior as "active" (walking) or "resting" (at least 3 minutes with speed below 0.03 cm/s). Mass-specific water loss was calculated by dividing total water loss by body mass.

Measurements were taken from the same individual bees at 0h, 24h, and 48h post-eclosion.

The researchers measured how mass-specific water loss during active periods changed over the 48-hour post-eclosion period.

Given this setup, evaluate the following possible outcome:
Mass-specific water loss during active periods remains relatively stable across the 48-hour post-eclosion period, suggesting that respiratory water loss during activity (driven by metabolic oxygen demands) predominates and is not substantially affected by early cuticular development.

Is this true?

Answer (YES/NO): NO